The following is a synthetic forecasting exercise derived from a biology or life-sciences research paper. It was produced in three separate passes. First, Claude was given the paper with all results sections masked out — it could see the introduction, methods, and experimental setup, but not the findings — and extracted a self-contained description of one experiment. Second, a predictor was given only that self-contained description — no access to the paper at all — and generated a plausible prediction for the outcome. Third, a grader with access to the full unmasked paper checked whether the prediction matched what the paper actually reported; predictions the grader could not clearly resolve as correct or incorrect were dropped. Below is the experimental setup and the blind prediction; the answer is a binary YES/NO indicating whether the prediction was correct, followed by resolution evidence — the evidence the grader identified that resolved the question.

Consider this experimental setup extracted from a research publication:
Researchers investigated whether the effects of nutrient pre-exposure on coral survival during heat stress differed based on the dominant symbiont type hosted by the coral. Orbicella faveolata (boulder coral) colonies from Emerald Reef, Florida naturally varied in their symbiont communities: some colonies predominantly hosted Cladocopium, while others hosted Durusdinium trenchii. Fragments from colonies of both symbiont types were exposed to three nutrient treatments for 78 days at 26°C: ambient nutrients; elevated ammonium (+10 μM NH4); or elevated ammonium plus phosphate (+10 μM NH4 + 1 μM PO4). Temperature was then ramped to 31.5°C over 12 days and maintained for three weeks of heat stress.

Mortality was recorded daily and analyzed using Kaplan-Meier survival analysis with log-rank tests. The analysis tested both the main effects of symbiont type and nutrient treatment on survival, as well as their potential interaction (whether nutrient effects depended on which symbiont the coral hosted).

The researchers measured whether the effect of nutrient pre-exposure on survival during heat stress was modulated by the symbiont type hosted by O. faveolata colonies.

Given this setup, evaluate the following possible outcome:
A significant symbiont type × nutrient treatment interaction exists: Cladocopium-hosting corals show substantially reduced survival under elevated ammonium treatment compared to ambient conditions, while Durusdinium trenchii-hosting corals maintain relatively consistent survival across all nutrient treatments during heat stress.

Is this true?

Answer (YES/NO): NO